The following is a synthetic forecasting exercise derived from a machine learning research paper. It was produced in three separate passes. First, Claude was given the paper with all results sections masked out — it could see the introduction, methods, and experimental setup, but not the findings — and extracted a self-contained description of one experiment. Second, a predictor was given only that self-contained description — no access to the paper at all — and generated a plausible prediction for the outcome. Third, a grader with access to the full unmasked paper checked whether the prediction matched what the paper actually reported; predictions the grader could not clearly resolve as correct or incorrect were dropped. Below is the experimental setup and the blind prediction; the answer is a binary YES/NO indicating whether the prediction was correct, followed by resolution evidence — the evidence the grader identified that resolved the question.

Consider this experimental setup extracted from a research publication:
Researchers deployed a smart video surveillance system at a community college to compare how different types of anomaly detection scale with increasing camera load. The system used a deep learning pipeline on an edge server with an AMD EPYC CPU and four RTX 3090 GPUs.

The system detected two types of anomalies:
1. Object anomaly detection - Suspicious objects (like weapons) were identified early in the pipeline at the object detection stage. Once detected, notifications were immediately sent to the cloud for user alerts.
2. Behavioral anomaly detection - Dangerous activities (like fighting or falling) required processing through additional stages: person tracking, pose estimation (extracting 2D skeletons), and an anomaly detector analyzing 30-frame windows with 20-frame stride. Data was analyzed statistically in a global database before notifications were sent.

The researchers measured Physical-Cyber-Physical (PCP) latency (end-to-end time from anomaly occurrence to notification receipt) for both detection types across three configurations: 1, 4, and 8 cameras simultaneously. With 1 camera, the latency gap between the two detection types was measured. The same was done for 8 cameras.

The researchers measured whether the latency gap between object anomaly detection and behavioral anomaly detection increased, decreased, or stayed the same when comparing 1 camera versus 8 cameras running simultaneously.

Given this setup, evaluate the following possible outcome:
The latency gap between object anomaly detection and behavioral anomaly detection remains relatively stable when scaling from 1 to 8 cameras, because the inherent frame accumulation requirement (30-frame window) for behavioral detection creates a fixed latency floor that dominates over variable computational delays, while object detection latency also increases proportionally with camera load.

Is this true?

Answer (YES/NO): NO